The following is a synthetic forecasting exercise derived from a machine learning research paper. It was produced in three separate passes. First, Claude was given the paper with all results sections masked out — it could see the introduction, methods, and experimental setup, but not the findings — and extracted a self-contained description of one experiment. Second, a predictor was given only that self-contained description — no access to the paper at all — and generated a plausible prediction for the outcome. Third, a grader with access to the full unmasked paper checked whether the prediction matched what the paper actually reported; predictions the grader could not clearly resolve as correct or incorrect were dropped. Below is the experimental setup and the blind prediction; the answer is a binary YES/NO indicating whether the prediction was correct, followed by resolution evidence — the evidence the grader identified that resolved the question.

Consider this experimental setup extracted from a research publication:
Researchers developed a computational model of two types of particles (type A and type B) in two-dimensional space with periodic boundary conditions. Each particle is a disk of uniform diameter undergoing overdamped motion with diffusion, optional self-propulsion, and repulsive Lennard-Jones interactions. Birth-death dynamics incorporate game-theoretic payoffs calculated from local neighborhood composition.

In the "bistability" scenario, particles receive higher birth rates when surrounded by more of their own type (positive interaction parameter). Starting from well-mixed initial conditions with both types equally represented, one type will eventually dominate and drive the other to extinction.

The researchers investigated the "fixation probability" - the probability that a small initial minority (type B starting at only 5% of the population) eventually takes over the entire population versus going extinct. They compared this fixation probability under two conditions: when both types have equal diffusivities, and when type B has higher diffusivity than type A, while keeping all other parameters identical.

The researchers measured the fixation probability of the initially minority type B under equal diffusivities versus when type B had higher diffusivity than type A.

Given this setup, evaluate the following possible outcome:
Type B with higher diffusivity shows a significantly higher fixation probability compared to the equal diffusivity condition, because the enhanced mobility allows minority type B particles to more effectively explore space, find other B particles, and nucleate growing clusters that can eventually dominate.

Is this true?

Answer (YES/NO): NO